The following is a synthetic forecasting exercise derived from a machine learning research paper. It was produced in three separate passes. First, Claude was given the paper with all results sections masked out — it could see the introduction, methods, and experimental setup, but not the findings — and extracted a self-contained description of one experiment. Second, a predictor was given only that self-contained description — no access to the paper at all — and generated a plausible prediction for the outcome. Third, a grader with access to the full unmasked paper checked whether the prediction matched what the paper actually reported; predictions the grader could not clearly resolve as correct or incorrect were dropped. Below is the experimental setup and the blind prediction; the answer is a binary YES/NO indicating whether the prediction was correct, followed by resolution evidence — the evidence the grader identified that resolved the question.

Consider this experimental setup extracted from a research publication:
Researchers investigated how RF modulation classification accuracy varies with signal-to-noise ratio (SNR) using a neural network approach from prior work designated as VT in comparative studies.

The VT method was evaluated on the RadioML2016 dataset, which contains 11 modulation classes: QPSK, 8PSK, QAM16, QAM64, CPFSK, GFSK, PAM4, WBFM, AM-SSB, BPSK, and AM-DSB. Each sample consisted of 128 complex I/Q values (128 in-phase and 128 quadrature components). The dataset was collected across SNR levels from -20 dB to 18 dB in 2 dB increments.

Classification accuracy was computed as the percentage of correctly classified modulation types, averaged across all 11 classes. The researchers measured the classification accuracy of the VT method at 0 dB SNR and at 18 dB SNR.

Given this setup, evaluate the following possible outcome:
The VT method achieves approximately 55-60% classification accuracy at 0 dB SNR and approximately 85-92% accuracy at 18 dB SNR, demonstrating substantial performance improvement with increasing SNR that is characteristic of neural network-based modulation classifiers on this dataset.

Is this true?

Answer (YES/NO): NO